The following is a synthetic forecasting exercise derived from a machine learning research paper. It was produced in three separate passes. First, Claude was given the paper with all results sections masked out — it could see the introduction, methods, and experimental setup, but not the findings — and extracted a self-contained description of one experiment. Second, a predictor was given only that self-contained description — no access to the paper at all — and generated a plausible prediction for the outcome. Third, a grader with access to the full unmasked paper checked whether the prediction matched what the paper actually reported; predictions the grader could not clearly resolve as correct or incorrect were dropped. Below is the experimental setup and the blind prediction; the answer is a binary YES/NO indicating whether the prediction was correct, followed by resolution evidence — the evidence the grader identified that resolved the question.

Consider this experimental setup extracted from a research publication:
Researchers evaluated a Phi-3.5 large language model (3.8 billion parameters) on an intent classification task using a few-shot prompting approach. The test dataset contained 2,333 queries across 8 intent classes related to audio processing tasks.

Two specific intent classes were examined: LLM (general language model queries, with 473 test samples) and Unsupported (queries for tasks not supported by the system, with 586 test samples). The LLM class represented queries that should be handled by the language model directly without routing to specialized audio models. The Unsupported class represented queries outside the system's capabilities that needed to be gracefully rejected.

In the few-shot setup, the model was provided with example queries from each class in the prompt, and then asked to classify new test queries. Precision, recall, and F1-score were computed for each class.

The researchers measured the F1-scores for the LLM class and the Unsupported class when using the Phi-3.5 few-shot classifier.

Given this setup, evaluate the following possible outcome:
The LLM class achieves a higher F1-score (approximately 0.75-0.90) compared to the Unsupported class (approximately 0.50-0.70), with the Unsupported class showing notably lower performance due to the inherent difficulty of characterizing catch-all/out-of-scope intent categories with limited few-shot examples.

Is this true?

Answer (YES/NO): NO